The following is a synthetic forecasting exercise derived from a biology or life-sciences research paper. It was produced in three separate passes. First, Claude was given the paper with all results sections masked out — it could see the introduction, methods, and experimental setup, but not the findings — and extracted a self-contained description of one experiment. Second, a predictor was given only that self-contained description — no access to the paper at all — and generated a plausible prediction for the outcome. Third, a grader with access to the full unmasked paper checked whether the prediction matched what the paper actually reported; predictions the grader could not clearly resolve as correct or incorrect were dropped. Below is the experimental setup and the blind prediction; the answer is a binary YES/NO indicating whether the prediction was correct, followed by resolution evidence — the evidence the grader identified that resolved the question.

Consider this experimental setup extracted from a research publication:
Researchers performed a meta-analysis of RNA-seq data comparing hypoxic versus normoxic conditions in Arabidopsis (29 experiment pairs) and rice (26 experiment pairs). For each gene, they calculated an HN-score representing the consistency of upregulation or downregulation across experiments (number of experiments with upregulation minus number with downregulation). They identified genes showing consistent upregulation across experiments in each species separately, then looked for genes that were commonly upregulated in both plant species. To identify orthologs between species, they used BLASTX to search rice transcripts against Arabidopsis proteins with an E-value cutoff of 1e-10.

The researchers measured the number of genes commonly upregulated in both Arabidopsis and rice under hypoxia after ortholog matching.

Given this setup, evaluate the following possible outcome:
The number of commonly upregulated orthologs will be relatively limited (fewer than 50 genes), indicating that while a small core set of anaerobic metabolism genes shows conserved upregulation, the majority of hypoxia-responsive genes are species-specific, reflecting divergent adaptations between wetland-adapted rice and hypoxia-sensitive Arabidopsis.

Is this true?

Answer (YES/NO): YES